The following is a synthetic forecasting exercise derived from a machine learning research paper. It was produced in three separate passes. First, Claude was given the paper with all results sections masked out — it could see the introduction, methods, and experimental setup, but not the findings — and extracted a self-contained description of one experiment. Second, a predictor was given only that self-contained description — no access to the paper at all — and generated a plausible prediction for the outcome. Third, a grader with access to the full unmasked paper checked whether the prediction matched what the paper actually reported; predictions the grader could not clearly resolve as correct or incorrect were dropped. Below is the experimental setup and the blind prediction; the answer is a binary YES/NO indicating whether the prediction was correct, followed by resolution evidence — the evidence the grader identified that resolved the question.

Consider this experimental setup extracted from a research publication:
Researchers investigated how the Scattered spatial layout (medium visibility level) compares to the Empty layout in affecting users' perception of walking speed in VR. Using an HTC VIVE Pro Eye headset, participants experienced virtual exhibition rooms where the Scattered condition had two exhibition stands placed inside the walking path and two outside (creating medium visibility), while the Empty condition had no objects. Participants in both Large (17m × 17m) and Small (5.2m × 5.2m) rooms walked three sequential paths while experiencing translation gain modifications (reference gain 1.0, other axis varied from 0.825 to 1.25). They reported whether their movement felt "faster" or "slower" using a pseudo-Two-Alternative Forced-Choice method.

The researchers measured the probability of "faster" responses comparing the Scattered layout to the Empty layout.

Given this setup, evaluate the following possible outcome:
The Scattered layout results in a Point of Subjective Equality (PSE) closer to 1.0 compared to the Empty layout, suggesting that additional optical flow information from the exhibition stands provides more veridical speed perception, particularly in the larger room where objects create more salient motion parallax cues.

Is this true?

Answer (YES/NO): NO